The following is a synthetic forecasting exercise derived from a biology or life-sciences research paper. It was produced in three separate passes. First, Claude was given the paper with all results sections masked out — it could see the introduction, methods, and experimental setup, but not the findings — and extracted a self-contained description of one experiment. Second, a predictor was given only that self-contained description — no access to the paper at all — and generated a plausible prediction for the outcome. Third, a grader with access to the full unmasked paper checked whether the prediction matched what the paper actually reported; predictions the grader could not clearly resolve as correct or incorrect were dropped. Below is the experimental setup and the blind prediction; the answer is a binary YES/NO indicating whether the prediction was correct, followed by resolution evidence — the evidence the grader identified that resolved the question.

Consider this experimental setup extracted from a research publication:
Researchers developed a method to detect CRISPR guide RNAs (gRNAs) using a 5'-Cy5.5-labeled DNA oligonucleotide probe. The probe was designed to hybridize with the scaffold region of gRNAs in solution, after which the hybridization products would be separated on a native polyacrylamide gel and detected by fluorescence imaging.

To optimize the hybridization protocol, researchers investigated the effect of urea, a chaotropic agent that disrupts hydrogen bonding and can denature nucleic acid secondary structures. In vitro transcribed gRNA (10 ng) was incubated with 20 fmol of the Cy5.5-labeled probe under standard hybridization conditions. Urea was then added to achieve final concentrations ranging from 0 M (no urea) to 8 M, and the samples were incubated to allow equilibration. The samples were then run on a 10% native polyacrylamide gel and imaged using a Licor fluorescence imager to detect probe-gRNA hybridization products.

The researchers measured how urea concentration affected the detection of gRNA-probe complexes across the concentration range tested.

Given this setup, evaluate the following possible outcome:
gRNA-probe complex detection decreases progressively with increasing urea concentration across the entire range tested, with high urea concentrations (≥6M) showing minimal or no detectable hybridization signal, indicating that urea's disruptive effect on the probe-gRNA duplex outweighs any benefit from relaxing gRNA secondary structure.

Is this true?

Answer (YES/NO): NO